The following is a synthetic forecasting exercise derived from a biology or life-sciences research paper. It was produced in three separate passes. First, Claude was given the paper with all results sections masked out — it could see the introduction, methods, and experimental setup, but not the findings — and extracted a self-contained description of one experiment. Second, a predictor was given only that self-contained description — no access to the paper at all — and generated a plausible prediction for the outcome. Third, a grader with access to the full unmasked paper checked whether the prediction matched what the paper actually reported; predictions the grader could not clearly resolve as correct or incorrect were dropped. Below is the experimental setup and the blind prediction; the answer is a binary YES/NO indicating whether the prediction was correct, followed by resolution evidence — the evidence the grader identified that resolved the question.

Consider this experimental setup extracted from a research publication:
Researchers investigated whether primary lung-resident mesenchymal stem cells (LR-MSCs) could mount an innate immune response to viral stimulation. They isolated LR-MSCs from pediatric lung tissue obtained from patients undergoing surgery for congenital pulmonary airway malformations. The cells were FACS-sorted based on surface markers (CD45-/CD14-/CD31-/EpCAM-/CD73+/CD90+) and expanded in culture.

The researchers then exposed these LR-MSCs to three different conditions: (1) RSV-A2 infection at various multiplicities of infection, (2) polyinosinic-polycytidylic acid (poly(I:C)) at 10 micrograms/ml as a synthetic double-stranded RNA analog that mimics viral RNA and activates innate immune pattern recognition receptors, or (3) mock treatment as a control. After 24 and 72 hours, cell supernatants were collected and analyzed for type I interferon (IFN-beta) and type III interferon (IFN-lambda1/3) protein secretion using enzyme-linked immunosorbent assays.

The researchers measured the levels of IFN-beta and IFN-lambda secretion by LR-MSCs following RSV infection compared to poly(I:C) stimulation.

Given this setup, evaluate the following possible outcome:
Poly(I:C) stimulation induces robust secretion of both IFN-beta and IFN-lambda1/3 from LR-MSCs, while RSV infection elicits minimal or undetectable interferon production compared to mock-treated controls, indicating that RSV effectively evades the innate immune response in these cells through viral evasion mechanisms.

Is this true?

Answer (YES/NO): NO